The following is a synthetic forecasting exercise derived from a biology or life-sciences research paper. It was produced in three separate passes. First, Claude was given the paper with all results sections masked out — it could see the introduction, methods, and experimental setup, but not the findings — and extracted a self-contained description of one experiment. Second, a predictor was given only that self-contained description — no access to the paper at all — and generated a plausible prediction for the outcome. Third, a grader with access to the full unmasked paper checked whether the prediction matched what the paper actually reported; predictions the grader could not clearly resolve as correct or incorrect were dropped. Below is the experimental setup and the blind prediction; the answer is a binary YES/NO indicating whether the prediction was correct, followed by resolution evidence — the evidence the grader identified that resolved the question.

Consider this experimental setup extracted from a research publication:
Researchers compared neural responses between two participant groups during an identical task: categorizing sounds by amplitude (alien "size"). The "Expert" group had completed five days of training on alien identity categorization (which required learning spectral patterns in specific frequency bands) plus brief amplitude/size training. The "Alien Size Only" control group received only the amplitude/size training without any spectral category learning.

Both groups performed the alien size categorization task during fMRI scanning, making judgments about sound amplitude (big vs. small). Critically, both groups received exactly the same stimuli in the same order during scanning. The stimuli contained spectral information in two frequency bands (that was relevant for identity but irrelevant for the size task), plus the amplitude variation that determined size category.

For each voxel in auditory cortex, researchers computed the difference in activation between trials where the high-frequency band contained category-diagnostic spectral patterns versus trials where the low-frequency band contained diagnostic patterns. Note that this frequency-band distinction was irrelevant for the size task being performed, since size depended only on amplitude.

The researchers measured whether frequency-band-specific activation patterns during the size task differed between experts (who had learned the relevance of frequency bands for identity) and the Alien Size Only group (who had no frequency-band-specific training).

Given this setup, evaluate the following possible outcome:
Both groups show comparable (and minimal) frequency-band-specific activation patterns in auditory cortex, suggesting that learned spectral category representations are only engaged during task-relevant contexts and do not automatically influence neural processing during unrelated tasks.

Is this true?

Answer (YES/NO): NO